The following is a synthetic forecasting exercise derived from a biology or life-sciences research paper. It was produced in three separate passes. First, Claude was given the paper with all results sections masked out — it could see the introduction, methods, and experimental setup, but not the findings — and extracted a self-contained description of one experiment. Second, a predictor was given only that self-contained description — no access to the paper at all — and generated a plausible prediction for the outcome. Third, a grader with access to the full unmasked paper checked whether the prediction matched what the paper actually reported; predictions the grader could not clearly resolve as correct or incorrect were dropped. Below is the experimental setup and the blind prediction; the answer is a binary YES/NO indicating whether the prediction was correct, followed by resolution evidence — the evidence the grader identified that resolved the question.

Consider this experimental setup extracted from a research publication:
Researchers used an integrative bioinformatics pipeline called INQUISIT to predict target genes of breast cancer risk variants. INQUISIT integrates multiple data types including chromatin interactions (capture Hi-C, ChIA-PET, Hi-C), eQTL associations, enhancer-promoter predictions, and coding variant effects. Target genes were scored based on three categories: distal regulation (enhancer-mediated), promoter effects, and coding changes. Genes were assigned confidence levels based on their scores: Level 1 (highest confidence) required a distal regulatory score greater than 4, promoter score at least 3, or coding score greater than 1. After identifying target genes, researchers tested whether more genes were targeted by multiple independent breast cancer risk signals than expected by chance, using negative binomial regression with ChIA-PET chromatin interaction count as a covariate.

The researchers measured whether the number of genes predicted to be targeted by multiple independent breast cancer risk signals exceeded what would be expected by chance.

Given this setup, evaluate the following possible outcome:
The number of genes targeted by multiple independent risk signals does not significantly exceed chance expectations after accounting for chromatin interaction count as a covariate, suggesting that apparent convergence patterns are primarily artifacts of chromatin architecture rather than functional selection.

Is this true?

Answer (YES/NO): NO